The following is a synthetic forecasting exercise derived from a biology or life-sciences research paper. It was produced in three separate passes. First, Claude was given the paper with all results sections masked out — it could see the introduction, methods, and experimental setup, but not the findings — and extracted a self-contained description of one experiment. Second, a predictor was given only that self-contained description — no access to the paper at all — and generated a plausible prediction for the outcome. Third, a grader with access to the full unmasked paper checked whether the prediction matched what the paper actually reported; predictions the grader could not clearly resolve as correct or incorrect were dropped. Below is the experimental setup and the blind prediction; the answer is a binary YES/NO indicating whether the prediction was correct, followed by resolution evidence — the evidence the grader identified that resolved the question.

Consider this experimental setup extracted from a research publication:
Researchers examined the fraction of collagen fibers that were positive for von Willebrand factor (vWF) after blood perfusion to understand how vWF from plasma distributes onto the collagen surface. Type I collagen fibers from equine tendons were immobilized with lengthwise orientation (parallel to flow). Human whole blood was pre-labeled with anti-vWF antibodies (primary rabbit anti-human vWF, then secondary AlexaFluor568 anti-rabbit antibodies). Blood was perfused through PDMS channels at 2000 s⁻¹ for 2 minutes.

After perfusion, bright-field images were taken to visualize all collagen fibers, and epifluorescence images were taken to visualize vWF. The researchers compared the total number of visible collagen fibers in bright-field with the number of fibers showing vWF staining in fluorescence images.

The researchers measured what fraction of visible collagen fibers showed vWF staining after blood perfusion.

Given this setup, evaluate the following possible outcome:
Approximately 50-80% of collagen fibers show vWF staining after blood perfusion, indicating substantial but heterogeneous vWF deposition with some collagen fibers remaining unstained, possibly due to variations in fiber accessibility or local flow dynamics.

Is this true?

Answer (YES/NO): NO